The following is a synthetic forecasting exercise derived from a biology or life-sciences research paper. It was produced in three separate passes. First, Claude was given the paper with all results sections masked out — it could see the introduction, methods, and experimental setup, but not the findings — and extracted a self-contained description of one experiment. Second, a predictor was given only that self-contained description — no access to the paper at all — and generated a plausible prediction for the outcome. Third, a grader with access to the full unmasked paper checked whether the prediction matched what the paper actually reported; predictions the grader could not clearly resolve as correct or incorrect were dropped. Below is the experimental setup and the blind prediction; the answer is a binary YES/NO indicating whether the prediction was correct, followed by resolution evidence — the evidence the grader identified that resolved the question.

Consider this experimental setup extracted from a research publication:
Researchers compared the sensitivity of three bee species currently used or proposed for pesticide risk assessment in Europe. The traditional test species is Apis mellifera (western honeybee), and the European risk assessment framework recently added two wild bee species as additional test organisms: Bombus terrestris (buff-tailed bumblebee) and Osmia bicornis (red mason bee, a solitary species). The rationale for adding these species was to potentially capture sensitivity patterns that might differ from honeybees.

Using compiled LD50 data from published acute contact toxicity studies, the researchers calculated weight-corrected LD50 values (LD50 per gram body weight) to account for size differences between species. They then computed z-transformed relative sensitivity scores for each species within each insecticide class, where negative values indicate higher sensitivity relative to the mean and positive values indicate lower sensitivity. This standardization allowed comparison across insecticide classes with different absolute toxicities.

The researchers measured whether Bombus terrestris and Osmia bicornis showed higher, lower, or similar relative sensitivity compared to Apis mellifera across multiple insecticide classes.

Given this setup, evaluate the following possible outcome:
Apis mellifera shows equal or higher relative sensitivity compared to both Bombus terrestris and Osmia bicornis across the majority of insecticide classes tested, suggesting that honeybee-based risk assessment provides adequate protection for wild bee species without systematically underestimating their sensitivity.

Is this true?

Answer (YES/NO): YES